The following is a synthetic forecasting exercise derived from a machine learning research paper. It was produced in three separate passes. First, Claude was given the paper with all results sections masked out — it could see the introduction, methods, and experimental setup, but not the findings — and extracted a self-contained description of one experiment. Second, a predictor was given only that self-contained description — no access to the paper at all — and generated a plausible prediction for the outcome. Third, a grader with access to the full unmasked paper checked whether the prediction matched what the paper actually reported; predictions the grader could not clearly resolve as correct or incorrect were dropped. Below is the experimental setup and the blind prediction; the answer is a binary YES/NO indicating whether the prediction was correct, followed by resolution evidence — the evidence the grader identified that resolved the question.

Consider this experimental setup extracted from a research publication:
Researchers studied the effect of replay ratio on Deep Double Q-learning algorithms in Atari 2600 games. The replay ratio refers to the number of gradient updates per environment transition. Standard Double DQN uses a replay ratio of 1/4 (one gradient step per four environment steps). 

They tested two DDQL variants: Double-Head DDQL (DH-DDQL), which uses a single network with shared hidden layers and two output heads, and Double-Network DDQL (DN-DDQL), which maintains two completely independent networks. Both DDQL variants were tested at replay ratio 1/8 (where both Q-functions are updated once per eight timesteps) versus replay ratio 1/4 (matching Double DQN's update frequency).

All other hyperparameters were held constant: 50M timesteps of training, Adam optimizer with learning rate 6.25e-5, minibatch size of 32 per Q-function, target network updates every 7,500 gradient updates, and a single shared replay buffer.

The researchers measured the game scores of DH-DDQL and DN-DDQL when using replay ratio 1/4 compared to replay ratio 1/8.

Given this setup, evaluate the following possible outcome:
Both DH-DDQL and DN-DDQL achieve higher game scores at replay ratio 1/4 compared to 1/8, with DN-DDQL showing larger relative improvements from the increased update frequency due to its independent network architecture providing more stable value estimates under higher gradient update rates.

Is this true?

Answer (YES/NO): NO